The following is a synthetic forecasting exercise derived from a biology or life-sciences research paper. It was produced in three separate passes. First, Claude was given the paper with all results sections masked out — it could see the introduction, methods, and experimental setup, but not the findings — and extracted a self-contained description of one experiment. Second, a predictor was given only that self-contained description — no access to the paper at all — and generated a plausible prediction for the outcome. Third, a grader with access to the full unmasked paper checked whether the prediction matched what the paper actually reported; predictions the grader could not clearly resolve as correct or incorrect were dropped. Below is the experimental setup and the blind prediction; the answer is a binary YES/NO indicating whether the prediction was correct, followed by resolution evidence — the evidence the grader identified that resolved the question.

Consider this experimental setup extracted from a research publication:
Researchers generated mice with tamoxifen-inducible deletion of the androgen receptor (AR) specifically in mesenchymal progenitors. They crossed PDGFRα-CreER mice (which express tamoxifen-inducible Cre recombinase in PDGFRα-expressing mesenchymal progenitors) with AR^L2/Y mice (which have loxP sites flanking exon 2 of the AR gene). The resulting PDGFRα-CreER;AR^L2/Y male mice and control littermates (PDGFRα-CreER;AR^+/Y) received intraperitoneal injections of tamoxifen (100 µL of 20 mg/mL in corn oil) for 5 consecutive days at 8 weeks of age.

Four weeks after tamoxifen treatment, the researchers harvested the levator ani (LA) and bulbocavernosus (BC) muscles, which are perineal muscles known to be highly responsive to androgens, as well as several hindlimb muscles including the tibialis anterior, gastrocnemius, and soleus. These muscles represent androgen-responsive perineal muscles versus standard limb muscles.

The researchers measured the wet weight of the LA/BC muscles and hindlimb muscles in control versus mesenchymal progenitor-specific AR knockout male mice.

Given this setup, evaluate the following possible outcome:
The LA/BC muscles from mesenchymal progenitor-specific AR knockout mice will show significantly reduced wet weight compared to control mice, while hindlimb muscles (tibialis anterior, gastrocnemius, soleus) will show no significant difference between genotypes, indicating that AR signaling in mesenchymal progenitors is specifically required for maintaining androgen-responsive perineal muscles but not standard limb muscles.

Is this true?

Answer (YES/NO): YES